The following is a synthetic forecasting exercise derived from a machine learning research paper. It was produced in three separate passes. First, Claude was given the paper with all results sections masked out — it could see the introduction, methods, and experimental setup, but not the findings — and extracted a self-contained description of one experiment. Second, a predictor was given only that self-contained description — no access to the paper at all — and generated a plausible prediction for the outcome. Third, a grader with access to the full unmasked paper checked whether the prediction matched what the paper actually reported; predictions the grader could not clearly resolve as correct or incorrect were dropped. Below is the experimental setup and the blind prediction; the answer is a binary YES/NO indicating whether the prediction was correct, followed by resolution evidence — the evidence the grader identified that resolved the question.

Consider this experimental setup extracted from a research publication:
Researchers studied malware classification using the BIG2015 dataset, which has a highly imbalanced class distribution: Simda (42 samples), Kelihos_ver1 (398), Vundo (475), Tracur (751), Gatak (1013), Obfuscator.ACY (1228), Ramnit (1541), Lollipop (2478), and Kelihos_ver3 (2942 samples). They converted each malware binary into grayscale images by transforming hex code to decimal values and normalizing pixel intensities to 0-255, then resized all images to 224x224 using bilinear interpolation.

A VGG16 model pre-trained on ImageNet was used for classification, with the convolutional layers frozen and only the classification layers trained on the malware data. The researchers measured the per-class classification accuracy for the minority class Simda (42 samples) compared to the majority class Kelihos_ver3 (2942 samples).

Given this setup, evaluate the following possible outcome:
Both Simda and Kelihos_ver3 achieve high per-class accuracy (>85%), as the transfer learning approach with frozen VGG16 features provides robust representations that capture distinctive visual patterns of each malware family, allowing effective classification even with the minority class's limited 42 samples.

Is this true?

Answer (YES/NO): YES